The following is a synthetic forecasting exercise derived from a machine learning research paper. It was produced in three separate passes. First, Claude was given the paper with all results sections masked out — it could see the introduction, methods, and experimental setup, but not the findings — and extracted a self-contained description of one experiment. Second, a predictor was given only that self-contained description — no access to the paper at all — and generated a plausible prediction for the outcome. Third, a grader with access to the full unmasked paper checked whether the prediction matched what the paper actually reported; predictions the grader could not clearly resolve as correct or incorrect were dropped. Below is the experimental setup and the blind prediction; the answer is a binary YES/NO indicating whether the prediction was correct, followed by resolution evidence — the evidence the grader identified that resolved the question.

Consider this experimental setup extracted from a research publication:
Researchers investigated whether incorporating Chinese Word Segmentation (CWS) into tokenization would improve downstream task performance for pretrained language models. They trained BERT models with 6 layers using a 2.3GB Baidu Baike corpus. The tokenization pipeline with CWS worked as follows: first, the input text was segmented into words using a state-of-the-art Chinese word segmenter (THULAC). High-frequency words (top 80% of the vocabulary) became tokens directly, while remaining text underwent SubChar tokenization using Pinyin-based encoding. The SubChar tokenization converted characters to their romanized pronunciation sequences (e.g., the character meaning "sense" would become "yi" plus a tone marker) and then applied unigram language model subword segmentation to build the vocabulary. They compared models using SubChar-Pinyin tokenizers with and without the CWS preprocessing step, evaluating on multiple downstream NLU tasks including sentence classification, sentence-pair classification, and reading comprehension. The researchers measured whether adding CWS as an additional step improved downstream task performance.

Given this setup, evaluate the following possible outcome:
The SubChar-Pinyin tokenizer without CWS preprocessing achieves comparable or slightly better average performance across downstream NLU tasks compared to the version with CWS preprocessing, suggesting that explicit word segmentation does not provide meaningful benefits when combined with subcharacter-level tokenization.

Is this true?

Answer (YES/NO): YES